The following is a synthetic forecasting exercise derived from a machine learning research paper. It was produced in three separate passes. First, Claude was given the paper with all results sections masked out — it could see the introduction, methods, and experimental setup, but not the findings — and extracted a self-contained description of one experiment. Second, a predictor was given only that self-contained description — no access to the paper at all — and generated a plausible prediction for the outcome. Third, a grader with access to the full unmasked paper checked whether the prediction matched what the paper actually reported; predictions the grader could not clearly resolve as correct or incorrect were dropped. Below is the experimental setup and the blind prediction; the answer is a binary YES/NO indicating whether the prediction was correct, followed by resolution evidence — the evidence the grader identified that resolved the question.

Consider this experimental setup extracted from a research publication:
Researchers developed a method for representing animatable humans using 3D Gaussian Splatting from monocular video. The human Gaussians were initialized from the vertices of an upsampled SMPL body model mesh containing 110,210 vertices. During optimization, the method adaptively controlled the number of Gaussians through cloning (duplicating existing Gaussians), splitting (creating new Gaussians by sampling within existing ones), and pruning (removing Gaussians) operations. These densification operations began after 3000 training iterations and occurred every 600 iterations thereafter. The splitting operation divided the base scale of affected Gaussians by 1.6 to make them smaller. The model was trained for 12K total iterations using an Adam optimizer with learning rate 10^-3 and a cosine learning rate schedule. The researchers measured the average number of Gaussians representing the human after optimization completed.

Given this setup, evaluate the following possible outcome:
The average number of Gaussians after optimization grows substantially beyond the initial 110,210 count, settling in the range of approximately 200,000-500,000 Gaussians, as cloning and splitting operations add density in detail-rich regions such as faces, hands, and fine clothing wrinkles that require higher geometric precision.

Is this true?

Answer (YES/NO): YES